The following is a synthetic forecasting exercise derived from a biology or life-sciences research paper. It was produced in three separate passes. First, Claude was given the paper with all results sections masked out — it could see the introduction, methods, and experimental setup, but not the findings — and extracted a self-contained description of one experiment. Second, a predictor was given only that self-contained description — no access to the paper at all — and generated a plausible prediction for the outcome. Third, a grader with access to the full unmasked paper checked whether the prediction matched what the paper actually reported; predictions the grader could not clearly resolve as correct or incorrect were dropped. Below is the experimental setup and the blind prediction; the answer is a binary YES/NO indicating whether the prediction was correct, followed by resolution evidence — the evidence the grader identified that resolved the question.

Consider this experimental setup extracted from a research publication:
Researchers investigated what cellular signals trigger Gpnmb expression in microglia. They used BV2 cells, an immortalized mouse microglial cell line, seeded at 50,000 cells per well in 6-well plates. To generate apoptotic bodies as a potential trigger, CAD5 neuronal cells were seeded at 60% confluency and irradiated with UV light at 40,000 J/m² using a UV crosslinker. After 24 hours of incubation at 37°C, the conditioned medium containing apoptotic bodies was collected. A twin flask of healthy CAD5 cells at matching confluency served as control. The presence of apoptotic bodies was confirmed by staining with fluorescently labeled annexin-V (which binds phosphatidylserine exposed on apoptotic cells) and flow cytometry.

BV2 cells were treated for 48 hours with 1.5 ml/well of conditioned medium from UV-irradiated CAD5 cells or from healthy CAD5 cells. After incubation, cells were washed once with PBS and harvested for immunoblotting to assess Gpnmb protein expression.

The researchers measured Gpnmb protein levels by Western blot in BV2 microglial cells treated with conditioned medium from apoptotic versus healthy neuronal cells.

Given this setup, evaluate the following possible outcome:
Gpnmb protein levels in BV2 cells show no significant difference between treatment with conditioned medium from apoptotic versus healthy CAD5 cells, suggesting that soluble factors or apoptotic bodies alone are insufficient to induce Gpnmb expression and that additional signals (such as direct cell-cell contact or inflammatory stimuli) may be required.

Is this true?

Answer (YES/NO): NO